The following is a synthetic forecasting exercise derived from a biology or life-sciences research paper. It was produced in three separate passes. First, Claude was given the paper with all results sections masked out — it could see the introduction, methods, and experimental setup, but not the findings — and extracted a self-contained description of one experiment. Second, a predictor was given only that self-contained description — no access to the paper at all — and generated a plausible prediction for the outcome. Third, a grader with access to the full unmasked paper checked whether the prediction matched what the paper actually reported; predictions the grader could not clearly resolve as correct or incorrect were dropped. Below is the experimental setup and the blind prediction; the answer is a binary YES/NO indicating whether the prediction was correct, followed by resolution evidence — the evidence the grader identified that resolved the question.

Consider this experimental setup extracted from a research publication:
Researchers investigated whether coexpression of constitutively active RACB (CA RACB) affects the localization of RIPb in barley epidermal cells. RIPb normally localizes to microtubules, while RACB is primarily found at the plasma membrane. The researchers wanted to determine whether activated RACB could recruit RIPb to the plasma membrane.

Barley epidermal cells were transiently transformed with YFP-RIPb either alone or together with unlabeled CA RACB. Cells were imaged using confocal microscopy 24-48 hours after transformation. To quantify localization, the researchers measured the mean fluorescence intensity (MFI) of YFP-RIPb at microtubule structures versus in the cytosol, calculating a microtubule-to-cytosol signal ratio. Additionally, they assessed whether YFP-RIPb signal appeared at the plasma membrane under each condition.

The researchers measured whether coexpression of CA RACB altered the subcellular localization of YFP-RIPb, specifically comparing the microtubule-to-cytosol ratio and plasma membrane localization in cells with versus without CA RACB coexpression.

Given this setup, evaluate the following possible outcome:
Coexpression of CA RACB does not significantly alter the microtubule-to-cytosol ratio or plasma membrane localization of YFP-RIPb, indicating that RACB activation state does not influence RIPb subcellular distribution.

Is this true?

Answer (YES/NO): NO